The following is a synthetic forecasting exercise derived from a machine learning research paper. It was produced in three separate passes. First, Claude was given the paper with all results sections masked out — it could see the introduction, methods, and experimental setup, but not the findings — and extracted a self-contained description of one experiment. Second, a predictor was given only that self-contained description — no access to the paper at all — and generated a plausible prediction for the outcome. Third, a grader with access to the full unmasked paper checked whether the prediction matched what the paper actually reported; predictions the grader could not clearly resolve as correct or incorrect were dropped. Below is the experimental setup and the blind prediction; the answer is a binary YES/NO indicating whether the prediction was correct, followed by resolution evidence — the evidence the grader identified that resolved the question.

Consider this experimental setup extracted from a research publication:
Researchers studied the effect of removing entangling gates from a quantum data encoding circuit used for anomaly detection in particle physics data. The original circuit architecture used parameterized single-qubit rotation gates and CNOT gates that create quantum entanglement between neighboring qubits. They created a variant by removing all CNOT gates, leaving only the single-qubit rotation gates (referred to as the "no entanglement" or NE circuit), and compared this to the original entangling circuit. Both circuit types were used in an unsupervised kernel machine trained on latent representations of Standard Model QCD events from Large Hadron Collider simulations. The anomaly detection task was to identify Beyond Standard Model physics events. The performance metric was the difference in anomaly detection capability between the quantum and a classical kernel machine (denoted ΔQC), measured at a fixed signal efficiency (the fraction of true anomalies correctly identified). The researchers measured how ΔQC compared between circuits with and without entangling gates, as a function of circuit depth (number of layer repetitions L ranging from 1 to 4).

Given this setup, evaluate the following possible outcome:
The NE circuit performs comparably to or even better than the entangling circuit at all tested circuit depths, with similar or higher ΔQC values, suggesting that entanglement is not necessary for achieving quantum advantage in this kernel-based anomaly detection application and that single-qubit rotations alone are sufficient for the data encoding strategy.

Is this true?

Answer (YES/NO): NO